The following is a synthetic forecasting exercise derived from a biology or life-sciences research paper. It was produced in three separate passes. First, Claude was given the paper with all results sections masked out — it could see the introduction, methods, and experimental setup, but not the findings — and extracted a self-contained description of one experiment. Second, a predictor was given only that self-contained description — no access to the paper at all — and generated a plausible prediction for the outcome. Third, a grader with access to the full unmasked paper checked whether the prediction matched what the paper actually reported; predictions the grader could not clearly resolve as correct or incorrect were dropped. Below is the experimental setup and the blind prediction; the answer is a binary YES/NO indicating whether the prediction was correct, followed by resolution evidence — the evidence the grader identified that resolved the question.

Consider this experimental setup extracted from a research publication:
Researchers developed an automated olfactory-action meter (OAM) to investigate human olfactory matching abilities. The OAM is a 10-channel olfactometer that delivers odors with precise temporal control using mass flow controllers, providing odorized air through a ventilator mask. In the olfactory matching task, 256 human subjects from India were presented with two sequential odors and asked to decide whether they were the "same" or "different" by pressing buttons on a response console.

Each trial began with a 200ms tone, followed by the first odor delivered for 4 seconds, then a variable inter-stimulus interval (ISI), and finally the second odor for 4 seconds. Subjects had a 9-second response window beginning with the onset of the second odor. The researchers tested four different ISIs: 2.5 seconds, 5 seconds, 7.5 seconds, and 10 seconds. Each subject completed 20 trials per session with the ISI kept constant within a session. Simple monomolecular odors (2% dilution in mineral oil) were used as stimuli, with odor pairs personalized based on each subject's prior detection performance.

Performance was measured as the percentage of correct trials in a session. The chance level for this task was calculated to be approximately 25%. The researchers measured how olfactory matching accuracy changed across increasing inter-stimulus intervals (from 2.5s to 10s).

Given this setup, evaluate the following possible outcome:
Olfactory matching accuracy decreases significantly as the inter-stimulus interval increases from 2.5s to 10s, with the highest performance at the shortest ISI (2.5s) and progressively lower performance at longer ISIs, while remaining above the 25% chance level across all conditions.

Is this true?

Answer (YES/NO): NO